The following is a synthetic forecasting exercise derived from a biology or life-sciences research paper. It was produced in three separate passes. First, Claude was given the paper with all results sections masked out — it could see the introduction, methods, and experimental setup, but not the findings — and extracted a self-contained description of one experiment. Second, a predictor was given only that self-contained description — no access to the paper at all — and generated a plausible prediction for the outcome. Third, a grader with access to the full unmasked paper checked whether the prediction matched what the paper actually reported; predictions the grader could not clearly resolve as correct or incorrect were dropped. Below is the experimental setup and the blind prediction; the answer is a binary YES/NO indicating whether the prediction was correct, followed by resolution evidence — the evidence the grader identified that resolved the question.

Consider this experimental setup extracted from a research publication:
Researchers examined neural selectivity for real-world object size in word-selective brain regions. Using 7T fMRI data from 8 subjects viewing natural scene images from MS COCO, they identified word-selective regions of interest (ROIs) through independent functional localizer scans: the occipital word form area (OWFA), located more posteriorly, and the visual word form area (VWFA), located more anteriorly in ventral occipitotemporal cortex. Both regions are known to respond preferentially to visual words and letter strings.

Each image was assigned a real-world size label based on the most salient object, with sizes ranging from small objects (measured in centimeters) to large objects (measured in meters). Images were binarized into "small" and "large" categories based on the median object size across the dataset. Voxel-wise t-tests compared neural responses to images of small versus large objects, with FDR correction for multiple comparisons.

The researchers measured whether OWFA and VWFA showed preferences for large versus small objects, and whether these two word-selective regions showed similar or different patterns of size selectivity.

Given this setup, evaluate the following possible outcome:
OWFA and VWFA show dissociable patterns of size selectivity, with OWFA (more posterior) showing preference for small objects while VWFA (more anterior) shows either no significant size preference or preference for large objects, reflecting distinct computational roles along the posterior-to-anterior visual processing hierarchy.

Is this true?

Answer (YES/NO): NO